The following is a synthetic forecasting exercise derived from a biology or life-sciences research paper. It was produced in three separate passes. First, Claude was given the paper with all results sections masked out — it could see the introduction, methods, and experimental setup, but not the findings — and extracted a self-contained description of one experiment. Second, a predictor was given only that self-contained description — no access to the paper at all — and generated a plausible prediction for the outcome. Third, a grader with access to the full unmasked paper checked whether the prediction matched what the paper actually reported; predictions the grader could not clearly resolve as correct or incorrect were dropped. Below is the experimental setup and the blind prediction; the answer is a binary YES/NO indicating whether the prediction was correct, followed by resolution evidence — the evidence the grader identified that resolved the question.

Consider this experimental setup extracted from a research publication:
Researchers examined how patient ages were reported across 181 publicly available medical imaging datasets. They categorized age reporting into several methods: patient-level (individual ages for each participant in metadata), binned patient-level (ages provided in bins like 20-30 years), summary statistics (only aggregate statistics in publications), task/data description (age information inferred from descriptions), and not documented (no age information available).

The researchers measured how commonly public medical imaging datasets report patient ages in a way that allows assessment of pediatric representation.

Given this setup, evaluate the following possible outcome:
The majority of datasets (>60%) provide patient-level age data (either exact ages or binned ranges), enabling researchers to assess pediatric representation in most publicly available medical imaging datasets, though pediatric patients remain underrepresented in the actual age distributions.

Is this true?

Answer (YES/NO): NO